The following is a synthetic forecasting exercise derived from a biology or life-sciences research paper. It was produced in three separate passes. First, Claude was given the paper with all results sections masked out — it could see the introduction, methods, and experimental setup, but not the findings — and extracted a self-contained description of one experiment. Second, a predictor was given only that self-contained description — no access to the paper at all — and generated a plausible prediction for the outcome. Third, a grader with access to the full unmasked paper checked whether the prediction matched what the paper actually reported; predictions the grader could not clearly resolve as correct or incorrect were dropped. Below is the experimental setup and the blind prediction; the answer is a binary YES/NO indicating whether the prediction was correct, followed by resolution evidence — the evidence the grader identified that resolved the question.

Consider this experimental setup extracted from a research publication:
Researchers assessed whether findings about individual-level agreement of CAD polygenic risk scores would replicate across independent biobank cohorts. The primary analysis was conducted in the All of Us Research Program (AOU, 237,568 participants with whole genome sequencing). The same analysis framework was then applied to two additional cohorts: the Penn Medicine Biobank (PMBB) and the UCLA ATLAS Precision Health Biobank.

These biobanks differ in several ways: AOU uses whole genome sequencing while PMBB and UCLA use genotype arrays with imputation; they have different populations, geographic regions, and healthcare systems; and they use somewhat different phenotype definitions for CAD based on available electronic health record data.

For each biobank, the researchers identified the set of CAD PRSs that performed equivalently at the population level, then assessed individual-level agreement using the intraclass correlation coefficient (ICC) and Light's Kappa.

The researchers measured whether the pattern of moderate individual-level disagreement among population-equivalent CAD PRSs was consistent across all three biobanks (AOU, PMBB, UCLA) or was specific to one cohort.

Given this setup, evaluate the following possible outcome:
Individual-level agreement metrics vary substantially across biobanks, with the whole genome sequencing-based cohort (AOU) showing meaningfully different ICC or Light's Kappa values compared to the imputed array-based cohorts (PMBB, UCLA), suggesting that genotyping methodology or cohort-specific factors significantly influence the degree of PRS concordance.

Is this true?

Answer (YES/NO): NO